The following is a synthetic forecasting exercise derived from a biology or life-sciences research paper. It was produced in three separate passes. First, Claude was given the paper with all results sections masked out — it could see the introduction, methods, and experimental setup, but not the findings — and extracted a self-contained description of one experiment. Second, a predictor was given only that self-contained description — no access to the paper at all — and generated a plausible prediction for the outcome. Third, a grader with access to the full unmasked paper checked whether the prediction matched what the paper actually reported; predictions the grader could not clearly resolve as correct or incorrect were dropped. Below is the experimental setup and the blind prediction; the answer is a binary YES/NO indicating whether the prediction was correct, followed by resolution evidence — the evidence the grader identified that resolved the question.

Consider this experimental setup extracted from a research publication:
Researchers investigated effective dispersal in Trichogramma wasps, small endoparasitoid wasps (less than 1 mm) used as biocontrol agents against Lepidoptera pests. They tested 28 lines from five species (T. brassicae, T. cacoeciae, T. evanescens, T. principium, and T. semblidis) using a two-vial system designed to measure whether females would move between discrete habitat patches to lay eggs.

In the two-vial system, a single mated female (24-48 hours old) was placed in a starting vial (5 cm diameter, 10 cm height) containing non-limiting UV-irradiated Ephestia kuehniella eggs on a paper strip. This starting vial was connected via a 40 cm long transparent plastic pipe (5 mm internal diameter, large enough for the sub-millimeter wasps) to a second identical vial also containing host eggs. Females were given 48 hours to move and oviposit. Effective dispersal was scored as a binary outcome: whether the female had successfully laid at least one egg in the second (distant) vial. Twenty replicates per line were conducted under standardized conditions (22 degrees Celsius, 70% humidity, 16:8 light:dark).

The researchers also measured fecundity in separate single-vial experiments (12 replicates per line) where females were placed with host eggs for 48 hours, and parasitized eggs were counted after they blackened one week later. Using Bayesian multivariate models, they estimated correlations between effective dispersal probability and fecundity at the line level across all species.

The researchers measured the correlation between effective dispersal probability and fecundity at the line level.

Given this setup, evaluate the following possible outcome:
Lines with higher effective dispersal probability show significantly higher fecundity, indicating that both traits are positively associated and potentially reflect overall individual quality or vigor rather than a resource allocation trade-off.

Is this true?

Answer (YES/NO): NO